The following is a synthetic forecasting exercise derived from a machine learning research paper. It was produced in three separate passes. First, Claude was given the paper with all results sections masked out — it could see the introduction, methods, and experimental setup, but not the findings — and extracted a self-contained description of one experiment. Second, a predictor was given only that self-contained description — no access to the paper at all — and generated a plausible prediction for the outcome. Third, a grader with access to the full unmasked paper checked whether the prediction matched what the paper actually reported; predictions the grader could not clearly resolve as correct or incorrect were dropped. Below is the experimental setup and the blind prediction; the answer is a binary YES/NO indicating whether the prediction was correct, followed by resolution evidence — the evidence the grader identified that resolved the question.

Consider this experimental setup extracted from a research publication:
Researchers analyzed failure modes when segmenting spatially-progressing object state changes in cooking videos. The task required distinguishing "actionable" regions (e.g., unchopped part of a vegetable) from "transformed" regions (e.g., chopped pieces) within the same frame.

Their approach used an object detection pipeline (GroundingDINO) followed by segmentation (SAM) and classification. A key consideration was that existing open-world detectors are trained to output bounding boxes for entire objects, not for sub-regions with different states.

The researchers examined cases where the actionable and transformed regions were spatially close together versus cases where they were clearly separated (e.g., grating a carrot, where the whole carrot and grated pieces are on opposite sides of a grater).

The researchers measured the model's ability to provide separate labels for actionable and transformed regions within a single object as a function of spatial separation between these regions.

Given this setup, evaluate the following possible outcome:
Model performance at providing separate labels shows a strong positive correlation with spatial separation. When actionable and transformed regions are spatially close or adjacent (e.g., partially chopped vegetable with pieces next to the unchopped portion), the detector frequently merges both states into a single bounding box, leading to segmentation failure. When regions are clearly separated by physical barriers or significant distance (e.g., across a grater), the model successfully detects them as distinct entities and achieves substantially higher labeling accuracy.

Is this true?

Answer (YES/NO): YES